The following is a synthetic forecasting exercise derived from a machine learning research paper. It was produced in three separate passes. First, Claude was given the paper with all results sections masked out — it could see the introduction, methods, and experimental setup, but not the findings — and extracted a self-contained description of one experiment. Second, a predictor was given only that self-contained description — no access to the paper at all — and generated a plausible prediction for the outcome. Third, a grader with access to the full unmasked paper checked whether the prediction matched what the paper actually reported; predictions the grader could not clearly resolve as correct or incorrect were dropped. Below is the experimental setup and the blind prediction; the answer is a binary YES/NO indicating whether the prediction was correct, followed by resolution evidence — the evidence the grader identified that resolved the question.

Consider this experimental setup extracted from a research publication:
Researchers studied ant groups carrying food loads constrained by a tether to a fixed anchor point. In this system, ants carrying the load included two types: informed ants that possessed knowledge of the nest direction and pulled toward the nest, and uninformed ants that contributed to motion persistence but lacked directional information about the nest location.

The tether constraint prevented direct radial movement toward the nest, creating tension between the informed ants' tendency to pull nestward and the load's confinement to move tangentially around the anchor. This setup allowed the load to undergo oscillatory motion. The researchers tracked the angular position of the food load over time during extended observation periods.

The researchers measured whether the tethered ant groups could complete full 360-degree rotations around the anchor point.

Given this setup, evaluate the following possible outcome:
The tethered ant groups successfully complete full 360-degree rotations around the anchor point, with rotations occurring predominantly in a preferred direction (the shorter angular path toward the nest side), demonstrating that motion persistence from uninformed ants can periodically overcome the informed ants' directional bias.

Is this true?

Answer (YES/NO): NO